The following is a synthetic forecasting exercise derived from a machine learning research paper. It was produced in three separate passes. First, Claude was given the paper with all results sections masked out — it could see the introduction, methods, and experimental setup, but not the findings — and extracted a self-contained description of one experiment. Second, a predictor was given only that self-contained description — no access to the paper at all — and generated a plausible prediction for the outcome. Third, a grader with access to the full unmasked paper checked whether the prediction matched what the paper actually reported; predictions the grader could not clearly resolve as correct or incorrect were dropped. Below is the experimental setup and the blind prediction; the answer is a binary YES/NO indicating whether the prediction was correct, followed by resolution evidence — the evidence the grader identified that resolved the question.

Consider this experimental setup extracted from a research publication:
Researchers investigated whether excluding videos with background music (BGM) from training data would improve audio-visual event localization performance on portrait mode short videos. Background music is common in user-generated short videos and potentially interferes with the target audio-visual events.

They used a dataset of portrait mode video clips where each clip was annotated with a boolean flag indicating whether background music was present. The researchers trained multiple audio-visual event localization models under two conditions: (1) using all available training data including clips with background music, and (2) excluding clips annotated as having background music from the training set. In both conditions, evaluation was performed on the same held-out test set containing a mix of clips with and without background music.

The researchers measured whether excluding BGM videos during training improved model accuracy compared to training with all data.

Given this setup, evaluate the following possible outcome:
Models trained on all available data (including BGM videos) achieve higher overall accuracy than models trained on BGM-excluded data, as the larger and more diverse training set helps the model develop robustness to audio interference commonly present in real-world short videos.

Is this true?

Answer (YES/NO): NO